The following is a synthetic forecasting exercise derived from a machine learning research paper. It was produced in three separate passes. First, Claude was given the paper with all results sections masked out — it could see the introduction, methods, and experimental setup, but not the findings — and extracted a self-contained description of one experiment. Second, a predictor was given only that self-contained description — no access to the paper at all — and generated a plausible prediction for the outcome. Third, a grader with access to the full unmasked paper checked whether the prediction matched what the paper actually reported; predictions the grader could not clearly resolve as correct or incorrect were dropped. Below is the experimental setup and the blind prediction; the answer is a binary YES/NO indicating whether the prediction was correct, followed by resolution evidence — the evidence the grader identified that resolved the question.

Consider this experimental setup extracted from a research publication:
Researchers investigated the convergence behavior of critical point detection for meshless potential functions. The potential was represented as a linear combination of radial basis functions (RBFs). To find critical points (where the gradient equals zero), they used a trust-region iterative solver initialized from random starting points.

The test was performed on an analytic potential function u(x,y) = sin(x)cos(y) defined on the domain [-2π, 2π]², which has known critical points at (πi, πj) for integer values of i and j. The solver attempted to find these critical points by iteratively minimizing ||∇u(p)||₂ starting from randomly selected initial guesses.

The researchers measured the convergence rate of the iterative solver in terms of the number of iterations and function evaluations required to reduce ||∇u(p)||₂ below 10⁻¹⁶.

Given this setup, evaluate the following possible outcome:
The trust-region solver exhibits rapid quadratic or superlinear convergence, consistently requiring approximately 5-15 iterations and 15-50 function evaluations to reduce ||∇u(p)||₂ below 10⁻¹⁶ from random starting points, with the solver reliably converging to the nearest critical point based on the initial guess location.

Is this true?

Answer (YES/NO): NO